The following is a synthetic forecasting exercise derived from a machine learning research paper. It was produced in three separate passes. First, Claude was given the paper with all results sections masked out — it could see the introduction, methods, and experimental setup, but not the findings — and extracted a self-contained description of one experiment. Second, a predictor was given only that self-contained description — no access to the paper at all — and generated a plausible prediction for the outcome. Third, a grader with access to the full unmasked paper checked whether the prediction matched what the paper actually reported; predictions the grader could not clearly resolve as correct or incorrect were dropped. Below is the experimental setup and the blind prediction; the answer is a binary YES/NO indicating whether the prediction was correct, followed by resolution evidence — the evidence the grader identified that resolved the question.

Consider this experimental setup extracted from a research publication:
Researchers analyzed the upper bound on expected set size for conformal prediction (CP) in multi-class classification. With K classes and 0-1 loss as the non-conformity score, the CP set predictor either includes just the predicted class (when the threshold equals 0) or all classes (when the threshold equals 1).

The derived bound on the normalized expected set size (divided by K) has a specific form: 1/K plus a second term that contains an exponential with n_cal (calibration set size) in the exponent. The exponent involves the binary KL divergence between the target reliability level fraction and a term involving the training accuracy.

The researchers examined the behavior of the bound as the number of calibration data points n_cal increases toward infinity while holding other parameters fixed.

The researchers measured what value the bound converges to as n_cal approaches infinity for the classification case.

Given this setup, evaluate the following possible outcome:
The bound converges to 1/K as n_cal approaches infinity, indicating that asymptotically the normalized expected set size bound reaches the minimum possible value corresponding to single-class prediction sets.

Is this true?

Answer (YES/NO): YES